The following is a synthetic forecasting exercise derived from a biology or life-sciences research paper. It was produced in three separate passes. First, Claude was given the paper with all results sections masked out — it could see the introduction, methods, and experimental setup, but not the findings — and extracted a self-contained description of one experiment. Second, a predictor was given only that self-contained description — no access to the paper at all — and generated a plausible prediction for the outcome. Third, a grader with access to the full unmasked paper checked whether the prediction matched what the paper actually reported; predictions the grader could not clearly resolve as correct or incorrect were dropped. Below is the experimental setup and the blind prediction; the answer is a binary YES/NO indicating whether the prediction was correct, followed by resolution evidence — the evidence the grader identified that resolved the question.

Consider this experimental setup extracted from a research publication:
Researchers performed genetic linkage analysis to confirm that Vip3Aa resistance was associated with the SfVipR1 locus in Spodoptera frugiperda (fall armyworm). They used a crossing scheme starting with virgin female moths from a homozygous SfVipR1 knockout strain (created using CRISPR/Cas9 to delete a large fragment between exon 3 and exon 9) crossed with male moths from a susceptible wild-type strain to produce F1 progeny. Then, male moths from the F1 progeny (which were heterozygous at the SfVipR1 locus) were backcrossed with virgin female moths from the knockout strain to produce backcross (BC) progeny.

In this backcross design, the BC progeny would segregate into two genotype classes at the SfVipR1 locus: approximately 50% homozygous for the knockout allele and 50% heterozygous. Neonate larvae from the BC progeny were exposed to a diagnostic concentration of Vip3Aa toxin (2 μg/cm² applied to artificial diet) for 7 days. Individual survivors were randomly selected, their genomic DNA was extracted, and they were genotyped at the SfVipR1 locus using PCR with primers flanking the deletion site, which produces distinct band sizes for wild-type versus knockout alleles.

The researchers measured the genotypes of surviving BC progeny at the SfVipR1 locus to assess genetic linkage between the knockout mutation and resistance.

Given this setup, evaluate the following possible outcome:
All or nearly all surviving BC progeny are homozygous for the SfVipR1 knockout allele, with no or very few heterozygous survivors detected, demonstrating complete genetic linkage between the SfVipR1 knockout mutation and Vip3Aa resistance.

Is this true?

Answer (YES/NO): YES